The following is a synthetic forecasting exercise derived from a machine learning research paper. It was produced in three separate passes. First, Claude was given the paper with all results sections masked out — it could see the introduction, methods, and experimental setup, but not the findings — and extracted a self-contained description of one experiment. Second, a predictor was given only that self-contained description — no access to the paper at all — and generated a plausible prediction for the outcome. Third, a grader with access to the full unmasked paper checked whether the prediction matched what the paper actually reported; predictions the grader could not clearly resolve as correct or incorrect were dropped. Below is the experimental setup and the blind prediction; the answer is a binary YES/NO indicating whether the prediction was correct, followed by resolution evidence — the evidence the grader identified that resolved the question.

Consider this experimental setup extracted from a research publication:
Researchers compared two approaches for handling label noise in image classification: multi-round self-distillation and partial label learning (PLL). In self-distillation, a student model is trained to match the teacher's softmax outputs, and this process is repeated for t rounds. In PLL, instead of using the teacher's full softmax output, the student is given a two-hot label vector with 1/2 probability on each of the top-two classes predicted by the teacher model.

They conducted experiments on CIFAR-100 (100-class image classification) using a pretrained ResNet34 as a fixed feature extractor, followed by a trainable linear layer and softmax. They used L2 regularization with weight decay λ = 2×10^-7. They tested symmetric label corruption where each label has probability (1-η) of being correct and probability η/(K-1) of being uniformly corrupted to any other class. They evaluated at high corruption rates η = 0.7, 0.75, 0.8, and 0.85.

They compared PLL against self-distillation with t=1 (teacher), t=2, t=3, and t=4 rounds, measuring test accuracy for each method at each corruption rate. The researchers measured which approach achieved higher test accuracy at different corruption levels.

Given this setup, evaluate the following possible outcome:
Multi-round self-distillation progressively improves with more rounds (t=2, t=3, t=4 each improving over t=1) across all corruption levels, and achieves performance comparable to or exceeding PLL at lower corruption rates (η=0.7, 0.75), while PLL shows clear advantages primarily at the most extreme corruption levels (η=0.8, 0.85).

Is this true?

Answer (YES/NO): NO